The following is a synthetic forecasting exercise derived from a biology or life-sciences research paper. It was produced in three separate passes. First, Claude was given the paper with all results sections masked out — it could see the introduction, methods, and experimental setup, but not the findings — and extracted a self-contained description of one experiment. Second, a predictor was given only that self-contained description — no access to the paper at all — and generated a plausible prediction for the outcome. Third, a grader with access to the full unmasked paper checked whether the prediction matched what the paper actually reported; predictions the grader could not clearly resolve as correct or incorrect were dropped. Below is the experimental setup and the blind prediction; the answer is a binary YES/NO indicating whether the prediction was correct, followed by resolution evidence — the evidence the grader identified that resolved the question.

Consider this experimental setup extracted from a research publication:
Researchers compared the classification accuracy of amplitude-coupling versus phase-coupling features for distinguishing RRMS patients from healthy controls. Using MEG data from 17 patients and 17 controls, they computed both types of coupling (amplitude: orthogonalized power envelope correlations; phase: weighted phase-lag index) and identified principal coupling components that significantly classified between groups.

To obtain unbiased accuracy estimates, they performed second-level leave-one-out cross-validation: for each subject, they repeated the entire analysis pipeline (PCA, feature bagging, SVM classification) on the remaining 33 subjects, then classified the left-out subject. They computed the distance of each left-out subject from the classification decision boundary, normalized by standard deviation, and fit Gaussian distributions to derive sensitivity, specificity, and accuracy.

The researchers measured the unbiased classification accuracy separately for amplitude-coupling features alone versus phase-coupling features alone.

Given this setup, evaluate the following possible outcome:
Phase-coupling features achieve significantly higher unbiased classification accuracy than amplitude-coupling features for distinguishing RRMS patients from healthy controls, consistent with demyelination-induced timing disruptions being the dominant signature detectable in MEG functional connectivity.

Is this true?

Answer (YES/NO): NO